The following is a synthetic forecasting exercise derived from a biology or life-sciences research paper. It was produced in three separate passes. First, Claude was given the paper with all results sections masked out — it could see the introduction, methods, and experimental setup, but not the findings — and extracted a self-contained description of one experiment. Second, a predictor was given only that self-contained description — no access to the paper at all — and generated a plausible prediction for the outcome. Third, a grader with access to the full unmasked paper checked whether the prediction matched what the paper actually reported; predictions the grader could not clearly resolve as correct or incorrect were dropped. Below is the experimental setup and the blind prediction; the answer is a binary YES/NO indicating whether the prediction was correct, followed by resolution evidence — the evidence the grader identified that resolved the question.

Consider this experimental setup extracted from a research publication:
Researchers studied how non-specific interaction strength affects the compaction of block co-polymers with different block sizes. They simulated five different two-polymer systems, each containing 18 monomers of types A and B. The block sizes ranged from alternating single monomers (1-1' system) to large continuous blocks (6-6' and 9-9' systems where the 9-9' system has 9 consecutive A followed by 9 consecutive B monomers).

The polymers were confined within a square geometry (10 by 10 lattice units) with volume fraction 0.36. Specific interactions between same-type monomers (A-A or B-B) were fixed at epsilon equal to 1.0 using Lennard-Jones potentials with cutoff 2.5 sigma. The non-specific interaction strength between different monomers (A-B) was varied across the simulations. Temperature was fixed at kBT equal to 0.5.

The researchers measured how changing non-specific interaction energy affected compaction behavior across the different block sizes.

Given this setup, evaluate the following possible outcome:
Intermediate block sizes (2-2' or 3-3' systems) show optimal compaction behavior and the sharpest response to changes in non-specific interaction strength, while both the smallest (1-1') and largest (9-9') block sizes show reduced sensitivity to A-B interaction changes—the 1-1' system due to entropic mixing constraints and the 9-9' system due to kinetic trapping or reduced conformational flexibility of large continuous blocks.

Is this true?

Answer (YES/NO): NO